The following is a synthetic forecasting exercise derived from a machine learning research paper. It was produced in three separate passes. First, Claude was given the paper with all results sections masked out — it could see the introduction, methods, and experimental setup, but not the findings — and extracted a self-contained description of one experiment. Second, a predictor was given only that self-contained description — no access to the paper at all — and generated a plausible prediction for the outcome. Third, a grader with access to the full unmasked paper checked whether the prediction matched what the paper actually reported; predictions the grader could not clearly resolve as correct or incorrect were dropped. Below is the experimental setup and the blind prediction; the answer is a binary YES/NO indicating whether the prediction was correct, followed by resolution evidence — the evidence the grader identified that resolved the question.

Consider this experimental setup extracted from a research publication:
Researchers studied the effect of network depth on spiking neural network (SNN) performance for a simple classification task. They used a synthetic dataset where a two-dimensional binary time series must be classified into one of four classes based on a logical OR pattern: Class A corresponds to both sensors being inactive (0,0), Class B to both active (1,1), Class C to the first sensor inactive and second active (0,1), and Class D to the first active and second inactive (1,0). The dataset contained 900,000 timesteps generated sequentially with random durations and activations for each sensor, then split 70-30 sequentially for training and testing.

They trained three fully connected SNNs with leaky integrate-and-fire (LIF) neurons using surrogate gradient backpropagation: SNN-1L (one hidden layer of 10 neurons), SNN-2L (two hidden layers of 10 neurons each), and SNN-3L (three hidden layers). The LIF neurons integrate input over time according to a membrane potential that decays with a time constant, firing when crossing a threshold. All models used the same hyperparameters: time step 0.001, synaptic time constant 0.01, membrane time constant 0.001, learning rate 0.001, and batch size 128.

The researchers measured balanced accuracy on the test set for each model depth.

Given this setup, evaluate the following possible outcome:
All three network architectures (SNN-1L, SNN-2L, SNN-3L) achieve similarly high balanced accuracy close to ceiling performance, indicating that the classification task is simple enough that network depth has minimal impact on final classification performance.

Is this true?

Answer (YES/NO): NO